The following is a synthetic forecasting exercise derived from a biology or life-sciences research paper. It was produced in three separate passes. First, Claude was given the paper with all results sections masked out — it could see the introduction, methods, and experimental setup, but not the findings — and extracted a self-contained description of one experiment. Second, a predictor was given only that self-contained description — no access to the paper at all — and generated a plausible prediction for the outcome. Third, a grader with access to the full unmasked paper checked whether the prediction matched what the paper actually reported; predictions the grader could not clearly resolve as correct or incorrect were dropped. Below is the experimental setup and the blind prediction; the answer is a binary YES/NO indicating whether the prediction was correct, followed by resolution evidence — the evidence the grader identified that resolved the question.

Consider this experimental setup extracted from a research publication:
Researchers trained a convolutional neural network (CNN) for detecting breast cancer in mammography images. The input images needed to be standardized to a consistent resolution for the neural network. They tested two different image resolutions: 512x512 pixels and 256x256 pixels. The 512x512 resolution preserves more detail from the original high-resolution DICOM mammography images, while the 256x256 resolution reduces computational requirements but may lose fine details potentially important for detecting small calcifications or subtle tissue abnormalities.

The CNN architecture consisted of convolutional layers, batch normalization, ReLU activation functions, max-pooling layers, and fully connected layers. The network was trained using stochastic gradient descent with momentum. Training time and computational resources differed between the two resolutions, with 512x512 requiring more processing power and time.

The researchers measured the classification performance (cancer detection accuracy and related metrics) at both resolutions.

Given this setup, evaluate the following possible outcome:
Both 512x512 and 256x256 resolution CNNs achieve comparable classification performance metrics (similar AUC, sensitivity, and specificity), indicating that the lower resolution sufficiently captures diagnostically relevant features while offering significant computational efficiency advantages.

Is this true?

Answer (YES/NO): YES